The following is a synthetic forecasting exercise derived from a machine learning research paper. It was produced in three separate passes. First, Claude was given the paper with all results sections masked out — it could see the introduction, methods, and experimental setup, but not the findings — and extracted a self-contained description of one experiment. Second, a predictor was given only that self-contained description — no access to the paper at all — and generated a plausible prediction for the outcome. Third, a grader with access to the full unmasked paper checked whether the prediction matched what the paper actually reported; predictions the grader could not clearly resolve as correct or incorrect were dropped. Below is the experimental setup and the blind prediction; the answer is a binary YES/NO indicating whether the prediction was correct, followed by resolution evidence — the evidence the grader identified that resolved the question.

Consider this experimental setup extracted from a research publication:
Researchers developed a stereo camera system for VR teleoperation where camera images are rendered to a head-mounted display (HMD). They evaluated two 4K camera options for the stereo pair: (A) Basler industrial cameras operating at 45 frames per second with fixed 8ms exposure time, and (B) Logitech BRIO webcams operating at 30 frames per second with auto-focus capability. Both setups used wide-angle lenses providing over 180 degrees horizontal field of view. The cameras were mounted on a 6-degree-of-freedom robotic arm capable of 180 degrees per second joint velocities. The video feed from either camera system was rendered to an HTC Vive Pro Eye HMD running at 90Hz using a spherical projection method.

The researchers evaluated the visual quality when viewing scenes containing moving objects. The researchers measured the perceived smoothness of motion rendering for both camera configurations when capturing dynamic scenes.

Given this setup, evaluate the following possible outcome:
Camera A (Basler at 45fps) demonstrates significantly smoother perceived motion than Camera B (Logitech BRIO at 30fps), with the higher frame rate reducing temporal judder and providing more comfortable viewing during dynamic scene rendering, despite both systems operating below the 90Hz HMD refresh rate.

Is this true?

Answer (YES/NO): YES